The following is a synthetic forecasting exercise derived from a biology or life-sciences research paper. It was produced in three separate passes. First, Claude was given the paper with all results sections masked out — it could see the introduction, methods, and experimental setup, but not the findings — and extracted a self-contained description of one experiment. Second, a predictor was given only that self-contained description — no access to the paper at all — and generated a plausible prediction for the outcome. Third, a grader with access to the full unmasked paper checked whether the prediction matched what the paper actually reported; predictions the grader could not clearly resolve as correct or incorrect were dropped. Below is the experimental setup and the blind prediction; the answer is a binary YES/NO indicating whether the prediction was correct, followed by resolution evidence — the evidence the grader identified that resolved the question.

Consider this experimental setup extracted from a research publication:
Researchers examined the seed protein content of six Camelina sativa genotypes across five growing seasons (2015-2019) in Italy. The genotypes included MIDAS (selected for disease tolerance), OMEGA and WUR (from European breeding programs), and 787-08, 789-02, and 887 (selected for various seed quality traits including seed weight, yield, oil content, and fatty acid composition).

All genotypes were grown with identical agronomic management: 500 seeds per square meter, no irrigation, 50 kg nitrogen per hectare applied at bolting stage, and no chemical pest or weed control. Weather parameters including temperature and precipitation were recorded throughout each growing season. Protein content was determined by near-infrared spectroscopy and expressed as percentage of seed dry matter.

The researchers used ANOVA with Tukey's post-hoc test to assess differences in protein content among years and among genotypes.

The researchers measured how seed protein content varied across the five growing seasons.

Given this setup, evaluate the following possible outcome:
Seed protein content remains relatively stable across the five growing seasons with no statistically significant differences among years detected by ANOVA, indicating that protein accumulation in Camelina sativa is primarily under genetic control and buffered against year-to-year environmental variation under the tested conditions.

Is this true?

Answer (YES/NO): NO